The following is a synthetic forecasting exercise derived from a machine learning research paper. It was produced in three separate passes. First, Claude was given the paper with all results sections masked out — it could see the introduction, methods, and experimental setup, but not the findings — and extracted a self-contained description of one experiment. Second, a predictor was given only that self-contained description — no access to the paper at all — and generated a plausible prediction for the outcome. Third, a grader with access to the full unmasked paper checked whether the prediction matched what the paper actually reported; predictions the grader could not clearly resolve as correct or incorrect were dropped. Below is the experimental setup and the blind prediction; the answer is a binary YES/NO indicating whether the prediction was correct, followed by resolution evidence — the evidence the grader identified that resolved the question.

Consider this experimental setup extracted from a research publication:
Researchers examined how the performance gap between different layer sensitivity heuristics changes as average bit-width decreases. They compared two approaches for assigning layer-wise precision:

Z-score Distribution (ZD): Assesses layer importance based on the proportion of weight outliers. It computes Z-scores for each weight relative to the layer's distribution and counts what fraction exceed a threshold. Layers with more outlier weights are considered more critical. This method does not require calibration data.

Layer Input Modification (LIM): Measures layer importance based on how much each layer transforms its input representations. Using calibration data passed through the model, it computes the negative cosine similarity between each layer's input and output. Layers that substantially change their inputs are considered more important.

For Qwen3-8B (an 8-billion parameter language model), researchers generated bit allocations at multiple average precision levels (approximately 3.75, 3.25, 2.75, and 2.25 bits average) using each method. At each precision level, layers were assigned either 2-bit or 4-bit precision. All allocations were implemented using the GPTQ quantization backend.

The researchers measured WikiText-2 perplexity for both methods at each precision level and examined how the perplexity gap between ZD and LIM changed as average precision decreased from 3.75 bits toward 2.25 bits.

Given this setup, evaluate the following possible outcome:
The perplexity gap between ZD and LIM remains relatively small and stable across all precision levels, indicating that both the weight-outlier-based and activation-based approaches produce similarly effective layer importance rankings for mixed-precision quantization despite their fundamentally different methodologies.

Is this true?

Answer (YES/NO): NO